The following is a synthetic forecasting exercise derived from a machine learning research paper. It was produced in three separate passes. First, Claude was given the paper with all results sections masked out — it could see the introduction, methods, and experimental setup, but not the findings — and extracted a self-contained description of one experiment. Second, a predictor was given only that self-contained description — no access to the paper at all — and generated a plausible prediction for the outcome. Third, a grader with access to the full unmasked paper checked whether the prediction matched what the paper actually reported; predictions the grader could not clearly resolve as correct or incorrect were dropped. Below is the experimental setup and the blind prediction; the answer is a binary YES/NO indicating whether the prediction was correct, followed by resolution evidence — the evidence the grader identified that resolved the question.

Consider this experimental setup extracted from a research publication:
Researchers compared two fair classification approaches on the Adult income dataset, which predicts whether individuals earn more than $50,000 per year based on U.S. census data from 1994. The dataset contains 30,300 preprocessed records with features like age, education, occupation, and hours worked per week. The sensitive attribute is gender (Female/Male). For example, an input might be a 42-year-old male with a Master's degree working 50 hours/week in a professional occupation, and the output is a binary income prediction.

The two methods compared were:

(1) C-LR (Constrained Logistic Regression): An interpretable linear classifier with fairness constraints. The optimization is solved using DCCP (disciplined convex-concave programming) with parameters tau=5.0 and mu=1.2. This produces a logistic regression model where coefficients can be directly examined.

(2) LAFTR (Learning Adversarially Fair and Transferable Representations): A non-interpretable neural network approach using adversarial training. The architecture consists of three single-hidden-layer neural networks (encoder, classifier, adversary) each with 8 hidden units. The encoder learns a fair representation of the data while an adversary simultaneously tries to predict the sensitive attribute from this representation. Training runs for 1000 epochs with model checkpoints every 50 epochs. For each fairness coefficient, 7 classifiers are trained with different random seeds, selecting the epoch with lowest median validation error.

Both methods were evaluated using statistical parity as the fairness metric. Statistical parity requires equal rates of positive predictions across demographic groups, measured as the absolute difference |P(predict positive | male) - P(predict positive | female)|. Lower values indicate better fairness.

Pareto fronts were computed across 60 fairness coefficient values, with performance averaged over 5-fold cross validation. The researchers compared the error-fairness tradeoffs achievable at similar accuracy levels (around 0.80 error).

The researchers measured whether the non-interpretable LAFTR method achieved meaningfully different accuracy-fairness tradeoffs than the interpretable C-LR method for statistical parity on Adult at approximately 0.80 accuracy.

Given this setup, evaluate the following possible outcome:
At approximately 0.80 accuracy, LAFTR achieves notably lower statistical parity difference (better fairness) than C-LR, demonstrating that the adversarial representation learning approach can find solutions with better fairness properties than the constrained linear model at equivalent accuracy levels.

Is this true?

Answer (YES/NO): YES